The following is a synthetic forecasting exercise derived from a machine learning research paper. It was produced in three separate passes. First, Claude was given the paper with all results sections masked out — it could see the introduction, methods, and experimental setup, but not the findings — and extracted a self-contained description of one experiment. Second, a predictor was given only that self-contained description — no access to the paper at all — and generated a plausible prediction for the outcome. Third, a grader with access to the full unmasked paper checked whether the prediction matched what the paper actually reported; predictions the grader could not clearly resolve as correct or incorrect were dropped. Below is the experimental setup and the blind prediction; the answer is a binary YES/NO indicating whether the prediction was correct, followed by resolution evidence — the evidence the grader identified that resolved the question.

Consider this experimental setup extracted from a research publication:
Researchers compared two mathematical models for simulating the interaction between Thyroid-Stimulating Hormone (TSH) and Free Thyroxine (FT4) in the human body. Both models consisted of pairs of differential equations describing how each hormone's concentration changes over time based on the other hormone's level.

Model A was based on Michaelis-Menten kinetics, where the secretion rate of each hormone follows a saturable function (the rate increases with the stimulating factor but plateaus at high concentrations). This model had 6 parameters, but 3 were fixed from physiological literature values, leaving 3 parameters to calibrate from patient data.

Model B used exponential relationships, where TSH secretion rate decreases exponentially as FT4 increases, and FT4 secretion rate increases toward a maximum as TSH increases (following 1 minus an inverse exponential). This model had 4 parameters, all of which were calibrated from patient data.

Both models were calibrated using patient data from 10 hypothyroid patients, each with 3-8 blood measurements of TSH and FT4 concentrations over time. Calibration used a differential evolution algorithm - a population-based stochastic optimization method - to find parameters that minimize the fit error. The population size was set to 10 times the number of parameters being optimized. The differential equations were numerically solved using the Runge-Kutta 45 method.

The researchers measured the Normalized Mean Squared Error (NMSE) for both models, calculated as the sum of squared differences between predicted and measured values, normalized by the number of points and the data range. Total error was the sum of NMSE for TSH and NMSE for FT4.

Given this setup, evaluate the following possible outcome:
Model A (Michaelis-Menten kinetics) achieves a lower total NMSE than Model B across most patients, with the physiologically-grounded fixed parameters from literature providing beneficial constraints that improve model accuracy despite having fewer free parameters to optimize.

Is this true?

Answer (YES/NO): YES